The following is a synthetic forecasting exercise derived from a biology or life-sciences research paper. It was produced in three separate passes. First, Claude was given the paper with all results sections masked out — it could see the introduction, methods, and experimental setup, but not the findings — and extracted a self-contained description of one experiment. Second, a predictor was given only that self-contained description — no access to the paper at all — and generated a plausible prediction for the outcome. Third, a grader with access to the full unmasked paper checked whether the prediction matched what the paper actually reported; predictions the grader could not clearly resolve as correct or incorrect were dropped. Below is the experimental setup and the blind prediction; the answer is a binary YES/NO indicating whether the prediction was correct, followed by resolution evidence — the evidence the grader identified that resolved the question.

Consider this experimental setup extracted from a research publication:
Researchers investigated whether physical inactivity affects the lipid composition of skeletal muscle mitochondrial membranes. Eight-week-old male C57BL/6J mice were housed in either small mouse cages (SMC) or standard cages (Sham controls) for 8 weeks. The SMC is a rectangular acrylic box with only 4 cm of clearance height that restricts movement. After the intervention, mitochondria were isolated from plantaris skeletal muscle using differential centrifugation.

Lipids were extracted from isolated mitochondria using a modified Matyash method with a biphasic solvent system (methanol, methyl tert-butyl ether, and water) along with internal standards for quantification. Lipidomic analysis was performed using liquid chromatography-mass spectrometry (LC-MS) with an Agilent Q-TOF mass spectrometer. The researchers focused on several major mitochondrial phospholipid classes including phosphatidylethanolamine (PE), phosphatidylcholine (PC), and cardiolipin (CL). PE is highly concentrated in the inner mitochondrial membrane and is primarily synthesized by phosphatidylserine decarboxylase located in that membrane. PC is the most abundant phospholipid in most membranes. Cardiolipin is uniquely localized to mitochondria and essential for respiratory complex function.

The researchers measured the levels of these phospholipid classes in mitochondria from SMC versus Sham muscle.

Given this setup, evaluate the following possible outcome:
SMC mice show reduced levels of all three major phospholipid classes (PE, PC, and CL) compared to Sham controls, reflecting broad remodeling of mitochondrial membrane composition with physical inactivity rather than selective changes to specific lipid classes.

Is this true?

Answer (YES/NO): NO